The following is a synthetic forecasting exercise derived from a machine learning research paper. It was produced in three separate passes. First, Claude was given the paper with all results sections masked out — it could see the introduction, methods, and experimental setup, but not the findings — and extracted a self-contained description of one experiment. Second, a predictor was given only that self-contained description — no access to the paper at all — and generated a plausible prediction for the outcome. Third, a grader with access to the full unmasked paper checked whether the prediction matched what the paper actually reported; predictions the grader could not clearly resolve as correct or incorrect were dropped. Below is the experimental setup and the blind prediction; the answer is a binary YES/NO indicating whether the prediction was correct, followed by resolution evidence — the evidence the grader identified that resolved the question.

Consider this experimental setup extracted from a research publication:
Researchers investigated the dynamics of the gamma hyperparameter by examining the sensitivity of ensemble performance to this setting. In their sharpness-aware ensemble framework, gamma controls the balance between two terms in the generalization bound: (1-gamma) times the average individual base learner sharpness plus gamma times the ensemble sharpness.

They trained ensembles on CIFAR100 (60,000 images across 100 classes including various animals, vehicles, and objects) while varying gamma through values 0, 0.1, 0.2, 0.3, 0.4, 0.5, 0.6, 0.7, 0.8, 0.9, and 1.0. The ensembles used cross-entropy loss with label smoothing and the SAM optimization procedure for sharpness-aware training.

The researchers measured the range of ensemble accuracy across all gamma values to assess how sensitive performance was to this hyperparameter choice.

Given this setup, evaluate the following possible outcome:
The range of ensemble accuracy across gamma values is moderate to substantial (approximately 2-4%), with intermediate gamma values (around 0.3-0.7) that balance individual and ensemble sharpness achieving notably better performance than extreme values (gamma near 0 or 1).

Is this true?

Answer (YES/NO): NO